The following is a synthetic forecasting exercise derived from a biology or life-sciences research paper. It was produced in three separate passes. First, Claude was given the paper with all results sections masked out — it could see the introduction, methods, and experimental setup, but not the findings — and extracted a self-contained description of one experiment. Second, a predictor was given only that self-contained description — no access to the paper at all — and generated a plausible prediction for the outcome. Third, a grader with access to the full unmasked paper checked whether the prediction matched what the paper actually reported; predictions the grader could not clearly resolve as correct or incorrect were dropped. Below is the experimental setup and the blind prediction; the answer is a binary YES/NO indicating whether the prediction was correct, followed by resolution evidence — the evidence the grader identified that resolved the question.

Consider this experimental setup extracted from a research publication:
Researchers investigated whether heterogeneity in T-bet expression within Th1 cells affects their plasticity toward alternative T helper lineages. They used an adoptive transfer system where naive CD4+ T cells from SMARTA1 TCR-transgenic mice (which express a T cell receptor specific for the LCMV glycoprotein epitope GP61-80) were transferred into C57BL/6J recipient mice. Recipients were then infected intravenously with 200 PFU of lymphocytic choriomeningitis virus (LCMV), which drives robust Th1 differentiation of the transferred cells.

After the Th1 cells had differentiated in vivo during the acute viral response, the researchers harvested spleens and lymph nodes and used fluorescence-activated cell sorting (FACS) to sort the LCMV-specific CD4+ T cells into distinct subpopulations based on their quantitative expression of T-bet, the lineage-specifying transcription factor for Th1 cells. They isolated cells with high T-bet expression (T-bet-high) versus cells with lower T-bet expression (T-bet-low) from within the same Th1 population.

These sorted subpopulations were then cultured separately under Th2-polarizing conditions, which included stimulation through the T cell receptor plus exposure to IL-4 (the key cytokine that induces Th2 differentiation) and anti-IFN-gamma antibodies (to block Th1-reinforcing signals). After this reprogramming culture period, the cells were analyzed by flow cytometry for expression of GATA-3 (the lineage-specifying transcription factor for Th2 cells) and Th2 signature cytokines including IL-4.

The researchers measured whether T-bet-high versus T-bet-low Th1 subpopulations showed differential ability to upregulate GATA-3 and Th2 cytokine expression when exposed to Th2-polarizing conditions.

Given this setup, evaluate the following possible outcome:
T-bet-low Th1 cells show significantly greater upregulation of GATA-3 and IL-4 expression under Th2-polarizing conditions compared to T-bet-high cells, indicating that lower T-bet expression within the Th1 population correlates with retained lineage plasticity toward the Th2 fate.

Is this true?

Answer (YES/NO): YES